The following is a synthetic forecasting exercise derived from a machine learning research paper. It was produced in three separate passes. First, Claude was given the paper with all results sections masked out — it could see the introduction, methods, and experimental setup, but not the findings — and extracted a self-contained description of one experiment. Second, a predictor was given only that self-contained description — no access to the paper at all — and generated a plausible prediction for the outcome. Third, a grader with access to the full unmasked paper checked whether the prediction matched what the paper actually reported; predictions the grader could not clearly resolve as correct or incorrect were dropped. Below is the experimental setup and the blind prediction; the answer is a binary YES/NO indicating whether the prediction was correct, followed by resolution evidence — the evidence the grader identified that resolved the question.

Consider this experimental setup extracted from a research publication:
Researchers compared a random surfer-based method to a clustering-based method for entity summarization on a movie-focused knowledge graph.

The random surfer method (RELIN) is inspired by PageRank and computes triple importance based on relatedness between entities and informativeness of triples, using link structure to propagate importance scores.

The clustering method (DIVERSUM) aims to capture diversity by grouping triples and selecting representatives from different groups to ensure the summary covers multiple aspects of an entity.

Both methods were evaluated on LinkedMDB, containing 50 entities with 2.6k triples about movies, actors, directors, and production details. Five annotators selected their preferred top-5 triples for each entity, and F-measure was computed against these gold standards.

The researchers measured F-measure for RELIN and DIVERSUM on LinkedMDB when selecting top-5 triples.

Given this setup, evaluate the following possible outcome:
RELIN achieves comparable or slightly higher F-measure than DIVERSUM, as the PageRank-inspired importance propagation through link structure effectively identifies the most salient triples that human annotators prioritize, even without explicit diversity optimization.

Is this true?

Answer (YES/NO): NO